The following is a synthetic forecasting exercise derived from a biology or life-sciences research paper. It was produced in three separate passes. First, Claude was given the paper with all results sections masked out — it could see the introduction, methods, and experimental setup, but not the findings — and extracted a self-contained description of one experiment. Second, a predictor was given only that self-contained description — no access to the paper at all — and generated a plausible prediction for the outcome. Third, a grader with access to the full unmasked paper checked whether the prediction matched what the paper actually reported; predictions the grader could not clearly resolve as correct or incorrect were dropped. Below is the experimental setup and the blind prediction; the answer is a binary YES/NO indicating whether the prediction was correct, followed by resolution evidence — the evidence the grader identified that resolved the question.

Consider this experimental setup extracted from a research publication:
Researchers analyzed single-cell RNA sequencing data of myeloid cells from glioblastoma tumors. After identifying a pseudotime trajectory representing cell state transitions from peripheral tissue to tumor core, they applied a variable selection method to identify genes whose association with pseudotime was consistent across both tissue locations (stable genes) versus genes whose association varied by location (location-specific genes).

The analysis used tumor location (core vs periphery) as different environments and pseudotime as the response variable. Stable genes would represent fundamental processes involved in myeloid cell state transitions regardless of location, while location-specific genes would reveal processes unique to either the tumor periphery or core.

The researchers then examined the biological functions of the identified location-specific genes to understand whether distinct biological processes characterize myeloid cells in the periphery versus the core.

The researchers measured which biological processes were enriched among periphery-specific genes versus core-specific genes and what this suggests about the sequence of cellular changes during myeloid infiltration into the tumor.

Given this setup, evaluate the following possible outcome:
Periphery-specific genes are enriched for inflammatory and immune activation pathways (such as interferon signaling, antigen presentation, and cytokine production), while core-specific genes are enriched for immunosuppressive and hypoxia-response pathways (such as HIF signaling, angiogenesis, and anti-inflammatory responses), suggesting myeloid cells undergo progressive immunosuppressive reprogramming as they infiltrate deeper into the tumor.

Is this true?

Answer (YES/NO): NO